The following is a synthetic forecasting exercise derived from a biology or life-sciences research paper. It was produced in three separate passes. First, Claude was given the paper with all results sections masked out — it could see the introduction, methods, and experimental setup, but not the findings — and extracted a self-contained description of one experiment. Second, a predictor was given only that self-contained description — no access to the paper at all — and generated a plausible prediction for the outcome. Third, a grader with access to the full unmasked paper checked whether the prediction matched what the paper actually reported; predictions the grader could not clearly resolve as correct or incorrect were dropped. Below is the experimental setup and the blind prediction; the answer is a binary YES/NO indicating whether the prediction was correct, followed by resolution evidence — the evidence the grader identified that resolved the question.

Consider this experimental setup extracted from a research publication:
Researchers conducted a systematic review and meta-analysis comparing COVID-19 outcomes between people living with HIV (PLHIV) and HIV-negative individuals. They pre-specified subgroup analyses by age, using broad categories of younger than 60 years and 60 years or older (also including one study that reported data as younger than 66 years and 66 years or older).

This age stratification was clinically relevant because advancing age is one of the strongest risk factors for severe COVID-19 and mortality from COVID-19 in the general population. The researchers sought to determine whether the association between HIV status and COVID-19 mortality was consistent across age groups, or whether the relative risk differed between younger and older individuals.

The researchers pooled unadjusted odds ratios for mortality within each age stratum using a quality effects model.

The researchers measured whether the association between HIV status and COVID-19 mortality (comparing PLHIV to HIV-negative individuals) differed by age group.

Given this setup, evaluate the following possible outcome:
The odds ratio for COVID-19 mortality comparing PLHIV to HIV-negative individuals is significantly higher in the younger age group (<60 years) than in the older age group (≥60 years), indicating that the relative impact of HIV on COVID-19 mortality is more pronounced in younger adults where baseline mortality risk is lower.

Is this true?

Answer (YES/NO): YES